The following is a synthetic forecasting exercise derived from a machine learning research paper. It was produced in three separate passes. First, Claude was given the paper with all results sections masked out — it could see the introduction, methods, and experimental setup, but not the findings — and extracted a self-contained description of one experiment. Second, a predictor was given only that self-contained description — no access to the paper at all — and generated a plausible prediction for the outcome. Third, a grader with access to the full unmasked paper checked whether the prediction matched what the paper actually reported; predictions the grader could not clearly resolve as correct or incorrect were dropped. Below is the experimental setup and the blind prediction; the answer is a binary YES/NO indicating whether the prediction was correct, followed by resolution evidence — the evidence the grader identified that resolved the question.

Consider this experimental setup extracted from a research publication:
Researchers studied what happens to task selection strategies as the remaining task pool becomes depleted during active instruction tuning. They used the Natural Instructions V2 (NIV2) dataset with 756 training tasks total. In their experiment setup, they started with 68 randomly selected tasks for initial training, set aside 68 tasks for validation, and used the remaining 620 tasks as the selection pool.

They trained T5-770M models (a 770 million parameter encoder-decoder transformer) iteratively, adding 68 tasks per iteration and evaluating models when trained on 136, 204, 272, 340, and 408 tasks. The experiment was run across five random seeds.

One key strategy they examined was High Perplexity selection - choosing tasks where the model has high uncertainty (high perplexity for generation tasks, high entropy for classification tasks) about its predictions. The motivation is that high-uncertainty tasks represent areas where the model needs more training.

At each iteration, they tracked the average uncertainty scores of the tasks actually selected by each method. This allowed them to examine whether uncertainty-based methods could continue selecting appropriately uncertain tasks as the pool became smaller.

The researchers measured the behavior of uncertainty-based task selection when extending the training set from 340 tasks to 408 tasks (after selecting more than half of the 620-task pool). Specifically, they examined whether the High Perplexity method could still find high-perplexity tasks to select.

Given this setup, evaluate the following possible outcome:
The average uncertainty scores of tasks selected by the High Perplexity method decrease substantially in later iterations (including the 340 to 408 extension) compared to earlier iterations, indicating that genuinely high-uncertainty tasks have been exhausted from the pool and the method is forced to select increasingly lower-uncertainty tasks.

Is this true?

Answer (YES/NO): YES